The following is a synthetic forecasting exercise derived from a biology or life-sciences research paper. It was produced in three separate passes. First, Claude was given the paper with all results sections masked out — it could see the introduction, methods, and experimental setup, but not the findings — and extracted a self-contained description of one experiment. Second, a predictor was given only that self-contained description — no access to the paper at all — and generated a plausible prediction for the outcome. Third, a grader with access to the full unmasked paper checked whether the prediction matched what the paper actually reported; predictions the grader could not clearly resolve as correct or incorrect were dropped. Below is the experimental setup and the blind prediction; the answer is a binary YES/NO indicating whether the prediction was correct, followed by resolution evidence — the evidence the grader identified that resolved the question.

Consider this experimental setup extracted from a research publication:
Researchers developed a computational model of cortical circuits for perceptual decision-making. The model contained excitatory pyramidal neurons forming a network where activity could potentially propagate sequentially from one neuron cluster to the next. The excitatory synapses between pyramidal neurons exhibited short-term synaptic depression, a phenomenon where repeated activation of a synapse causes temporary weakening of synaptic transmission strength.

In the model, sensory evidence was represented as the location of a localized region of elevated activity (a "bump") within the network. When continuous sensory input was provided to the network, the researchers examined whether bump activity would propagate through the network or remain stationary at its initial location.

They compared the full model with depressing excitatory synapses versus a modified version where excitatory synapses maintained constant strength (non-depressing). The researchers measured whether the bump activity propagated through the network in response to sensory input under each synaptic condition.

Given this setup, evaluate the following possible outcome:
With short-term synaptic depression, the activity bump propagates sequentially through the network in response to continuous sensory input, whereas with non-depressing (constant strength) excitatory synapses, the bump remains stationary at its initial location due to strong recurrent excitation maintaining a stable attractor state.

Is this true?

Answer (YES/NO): YES